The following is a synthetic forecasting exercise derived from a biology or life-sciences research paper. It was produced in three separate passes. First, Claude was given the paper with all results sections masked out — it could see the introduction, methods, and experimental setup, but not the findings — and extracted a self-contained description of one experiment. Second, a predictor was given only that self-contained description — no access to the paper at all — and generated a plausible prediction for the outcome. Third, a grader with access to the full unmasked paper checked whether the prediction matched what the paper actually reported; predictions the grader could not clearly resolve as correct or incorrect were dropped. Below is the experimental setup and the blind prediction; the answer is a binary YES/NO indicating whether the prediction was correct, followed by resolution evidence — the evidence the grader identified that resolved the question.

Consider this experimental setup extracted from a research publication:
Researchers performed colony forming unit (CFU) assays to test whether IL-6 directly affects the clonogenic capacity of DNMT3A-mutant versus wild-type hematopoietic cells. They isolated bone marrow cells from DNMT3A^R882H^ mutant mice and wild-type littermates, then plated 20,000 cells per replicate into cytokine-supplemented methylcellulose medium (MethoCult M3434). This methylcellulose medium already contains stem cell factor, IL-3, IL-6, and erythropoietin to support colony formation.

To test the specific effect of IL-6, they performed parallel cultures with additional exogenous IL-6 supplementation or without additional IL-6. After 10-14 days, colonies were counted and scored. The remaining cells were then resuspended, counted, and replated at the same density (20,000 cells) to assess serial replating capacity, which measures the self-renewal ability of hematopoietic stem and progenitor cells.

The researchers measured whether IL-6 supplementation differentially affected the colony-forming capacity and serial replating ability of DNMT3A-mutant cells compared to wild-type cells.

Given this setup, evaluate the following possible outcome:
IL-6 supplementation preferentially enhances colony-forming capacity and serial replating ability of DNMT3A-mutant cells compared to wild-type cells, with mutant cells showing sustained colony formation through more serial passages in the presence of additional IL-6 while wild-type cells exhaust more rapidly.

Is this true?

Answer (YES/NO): YES